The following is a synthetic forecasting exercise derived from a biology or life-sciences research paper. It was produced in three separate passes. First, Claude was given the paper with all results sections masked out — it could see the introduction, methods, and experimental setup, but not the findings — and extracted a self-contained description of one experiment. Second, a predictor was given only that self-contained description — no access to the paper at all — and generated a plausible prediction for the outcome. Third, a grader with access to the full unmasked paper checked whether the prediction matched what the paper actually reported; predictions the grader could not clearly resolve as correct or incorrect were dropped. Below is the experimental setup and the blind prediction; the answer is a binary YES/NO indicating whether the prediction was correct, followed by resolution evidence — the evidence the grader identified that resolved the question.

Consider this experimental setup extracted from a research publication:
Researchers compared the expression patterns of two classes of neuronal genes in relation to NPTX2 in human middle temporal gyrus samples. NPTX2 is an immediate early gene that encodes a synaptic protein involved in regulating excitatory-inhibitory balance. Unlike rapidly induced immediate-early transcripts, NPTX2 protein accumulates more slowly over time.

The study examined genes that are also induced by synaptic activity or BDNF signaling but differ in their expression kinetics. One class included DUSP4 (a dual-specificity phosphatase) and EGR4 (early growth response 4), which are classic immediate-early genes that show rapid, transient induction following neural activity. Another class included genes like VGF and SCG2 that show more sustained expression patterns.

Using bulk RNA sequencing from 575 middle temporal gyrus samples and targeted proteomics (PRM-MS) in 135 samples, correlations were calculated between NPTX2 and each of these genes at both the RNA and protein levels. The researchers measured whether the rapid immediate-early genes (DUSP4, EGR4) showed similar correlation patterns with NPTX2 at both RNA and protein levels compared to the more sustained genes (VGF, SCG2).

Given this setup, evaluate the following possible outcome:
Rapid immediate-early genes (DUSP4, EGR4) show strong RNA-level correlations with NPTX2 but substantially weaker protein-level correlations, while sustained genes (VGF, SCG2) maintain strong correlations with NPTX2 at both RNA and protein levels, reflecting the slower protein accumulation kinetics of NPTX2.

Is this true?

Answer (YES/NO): YES